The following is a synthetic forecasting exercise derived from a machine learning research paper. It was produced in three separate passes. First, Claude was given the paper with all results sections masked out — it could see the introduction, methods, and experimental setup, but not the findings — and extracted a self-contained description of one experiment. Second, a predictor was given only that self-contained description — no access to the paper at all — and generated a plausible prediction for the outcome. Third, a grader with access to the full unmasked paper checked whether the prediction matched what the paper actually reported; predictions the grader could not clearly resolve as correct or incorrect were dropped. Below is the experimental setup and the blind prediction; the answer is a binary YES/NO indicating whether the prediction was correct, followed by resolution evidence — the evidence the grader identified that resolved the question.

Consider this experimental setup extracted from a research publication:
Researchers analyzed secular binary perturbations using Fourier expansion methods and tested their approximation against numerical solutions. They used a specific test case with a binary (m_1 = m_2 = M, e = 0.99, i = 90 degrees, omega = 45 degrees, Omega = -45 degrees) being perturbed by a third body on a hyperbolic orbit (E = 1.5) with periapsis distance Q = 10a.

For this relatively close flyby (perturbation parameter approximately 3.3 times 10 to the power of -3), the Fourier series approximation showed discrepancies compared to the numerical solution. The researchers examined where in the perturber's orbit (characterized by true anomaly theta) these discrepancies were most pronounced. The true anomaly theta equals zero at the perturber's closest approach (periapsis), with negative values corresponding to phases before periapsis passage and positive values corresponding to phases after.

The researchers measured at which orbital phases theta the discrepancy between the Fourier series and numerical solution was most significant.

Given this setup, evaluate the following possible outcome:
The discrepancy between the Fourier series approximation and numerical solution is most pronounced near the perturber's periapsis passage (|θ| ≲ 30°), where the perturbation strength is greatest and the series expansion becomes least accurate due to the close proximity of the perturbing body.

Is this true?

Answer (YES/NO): NO